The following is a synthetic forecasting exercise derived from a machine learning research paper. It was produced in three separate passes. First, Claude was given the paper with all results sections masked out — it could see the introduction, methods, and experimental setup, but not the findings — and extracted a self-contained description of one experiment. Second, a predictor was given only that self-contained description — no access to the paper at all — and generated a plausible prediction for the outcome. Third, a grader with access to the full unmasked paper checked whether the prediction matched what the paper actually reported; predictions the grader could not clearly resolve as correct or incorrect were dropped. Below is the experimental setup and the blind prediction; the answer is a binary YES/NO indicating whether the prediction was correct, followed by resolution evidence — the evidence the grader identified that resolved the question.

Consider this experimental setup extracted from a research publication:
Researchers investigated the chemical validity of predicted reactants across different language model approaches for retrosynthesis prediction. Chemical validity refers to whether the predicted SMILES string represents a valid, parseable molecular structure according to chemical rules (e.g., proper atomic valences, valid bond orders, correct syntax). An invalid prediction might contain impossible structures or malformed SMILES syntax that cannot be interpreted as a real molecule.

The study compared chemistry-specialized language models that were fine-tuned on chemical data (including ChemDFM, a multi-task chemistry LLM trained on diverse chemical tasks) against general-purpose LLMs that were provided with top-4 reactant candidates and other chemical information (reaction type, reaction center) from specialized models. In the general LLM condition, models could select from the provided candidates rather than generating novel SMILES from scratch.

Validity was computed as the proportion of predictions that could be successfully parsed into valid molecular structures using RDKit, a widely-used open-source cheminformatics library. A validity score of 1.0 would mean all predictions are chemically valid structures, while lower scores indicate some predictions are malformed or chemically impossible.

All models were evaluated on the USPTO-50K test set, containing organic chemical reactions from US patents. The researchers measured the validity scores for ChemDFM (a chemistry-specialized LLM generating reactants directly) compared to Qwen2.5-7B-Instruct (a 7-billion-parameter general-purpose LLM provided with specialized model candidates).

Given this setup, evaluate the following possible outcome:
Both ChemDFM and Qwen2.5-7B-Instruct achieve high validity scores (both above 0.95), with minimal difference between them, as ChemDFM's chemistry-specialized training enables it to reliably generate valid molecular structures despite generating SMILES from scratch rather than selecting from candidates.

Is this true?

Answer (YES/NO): NO